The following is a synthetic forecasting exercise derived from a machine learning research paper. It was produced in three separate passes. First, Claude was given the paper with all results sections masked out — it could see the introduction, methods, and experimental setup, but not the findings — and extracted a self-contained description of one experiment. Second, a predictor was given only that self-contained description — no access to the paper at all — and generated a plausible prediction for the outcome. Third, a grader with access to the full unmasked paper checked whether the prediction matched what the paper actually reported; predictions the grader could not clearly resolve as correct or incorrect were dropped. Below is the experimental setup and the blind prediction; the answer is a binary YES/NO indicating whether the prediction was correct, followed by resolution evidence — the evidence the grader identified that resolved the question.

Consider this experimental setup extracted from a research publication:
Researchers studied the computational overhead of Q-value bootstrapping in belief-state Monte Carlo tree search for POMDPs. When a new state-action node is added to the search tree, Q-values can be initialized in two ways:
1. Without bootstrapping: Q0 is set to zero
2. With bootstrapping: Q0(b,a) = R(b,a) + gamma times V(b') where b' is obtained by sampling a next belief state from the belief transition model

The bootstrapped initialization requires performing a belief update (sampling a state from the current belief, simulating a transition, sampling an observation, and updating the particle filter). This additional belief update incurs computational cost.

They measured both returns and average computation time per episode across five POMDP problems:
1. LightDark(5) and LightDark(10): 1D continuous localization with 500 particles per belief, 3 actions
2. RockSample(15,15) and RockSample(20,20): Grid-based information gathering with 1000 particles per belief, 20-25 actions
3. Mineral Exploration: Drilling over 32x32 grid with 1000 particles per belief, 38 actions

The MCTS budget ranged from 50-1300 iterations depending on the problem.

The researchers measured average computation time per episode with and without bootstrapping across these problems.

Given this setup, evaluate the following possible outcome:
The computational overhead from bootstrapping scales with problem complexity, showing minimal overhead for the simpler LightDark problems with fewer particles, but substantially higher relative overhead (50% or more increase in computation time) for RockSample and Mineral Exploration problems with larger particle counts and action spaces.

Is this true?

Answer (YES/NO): NO